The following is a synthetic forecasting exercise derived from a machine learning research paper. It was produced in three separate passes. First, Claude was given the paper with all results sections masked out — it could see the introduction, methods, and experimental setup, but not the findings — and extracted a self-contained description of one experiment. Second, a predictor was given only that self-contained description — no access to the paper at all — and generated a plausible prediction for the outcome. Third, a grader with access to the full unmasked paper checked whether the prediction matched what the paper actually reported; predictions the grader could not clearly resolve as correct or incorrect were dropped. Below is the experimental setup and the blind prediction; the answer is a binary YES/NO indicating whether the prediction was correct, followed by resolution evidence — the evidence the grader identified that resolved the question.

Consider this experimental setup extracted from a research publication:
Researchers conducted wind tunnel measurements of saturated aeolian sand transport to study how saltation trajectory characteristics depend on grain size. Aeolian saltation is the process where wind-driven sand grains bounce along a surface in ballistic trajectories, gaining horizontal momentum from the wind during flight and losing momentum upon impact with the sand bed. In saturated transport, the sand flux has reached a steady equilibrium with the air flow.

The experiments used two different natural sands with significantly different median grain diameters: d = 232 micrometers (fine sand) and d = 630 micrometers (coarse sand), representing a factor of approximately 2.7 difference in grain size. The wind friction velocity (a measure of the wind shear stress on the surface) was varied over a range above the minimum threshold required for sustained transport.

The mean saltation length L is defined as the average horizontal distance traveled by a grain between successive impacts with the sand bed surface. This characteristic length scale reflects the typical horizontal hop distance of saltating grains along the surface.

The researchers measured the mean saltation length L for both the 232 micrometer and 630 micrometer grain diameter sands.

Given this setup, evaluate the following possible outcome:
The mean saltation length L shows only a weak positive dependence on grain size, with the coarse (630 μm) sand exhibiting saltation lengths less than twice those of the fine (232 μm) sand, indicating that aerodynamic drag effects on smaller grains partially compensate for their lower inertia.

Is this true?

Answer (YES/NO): YES